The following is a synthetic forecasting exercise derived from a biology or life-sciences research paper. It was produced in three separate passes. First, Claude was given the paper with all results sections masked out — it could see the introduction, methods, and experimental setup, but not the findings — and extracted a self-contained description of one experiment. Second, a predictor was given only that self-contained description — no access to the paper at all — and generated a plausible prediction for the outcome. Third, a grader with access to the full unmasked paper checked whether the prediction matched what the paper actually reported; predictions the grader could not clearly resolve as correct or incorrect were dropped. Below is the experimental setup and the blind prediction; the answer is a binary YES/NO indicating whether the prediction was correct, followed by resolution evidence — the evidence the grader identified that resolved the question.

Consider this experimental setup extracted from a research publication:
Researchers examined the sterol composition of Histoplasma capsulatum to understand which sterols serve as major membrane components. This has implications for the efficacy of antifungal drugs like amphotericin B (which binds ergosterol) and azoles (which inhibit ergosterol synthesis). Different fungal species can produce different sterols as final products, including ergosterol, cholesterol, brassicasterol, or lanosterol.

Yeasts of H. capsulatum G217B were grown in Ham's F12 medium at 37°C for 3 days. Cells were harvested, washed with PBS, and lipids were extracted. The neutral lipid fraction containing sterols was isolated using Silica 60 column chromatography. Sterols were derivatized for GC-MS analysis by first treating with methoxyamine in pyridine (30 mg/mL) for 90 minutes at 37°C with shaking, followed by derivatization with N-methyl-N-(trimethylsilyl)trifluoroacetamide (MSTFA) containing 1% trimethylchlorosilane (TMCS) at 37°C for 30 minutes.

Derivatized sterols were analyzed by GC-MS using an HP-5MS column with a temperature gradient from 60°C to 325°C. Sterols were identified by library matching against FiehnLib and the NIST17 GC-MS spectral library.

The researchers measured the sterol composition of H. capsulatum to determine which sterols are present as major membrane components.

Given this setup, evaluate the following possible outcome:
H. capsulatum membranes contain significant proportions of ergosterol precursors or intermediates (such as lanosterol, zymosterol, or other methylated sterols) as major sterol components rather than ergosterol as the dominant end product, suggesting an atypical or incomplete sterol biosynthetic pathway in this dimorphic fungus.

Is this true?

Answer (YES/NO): NO